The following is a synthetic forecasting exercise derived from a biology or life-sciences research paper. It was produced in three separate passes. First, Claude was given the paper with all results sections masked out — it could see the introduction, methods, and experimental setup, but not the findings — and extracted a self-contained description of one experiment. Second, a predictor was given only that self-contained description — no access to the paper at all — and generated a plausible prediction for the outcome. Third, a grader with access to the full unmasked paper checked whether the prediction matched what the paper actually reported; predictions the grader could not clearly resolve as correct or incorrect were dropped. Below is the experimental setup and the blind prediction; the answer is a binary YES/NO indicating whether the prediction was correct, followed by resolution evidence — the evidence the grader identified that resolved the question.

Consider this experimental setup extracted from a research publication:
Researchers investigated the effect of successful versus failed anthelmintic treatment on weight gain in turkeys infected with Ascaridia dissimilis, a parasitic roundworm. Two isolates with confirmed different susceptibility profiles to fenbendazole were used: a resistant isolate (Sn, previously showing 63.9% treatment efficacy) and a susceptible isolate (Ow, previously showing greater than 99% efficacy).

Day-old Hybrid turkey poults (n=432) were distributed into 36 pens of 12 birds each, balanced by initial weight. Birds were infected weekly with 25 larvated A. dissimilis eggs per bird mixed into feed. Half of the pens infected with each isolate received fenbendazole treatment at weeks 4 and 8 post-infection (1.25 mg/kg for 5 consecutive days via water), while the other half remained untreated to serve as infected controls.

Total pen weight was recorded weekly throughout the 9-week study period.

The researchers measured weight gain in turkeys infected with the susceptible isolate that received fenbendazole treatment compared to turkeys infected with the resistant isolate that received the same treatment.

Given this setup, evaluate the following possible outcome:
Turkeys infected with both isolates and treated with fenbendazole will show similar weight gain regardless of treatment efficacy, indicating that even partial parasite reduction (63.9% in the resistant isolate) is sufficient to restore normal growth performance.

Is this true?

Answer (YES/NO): NO